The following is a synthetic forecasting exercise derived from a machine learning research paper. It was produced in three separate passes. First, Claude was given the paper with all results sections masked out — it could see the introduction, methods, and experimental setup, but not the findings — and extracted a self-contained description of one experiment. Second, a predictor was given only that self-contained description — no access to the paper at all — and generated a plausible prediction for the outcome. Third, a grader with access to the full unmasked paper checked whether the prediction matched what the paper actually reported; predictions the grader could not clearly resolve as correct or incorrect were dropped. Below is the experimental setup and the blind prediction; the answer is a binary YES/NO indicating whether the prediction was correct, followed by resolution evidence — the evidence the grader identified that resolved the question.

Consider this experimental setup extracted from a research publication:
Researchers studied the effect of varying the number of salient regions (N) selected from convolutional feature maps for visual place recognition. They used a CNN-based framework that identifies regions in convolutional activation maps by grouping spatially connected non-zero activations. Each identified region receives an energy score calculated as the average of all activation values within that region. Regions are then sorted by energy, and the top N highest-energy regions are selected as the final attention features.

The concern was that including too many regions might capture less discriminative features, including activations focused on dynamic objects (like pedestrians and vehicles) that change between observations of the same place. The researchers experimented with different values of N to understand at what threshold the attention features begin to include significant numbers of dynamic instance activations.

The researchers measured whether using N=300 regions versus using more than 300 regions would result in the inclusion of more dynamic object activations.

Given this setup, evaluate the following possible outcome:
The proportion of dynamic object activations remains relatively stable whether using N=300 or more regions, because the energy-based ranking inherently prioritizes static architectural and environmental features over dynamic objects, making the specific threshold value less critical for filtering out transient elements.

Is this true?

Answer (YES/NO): NO